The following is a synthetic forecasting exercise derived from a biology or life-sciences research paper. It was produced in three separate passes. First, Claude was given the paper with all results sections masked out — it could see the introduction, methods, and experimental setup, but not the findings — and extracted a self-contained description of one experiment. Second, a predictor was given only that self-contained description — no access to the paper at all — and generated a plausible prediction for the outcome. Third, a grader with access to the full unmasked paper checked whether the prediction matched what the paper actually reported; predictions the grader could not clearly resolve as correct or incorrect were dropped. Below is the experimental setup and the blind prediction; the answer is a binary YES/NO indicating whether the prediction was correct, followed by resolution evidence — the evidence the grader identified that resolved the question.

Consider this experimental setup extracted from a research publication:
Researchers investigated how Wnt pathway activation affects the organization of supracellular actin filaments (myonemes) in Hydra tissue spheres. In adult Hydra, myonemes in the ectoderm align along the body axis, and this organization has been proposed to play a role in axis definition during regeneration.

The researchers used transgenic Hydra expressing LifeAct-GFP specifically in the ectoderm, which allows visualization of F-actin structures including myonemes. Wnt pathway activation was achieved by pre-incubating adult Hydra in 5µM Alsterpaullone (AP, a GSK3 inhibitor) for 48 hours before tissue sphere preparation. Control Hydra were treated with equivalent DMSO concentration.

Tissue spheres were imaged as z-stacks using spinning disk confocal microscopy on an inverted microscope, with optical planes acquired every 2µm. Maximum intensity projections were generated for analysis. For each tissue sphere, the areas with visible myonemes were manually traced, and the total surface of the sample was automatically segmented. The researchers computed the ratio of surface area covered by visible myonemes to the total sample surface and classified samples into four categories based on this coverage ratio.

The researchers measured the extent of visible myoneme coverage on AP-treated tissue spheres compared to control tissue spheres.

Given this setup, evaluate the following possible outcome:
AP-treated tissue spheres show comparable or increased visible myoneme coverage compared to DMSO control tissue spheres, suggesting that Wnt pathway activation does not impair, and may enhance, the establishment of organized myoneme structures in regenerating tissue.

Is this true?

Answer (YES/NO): NO